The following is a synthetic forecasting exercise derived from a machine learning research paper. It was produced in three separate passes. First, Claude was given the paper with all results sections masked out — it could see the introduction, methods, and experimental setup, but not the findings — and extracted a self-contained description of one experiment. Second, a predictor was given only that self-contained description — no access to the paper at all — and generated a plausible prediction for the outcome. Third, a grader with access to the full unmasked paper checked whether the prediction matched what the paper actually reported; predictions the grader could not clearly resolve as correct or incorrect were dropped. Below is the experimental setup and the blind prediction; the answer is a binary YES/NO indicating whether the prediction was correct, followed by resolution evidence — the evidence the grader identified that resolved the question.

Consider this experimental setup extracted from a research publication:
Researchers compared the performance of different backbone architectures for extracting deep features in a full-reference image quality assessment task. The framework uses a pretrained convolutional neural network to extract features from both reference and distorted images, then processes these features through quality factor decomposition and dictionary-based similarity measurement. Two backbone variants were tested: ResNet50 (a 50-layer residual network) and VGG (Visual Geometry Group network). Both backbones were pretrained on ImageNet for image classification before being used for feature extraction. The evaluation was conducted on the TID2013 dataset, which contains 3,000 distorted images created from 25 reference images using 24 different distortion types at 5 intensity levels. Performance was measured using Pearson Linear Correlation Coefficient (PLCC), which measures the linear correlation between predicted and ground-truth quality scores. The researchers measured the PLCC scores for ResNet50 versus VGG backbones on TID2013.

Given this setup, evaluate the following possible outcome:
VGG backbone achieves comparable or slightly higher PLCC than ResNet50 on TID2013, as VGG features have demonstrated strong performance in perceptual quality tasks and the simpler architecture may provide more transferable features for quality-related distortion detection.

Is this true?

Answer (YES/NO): NO